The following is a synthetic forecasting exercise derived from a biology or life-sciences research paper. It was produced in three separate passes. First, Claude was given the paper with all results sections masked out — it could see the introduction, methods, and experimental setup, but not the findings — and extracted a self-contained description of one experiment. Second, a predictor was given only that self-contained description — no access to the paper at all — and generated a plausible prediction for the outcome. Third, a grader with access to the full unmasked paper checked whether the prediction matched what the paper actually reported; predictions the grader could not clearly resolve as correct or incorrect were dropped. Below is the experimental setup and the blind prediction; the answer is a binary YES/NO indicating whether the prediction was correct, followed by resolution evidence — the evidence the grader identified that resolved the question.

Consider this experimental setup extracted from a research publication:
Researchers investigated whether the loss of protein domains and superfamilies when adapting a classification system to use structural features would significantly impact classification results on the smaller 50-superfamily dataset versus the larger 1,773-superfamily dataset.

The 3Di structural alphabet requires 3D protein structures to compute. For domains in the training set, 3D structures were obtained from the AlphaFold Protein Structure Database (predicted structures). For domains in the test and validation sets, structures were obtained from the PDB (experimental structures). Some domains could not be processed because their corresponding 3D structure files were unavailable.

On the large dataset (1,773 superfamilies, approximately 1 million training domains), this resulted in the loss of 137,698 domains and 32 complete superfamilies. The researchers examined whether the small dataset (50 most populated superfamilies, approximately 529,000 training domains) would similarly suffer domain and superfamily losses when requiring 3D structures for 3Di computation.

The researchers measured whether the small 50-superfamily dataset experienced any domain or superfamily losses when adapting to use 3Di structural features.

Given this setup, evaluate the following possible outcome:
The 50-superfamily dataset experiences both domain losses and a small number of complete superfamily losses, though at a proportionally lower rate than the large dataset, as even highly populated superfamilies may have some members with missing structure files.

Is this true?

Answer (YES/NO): NO